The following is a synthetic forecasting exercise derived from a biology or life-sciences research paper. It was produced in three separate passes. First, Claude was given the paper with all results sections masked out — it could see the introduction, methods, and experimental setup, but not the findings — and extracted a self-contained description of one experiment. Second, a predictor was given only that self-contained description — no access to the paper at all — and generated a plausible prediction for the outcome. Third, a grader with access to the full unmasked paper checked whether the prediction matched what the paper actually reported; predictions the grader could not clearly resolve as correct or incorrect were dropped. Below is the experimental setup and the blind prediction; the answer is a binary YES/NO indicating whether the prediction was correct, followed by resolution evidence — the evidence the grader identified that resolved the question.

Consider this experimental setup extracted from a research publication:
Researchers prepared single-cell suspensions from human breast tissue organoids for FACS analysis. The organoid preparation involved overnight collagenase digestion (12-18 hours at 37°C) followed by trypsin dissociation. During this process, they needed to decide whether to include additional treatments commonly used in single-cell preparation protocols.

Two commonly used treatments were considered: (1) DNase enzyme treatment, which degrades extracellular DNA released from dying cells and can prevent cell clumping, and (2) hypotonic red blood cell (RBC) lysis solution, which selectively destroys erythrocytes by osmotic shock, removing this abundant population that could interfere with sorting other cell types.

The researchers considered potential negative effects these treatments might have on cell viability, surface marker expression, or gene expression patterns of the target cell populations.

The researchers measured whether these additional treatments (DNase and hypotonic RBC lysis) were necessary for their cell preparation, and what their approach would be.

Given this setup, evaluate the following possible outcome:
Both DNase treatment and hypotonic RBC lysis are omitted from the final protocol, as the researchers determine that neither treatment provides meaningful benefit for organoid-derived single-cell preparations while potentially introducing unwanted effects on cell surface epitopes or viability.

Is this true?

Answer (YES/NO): YES